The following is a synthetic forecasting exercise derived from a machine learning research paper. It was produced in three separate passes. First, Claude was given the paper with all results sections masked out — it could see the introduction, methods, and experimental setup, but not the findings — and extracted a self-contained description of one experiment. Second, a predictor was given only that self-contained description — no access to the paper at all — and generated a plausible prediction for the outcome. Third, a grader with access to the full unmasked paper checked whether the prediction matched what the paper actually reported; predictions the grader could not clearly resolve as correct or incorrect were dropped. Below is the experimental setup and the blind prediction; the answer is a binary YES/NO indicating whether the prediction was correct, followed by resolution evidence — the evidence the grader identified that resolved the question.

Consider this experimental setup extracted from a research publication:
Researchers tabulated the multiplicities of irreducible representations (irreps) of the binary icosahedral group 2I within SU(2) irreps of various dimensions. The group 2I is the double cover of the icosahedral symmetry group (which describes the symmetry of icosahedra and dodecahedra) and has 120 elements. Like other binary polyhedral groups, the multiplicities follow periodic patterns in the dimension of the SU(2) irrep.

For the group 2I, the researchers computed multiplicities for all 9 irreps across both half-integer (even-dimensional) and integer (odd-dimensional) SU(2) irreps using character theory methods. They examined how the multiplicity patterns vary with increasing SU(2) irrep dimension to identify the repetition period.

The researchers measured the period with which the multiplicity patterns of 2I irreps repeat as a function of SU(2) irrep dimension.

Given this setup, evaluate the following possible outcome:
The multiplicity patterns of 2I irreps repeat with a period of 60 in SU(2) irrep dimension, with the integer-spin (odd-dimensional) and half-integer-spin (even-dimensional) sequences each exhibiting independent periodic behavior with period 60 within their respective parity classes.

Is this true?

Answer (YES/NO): YES